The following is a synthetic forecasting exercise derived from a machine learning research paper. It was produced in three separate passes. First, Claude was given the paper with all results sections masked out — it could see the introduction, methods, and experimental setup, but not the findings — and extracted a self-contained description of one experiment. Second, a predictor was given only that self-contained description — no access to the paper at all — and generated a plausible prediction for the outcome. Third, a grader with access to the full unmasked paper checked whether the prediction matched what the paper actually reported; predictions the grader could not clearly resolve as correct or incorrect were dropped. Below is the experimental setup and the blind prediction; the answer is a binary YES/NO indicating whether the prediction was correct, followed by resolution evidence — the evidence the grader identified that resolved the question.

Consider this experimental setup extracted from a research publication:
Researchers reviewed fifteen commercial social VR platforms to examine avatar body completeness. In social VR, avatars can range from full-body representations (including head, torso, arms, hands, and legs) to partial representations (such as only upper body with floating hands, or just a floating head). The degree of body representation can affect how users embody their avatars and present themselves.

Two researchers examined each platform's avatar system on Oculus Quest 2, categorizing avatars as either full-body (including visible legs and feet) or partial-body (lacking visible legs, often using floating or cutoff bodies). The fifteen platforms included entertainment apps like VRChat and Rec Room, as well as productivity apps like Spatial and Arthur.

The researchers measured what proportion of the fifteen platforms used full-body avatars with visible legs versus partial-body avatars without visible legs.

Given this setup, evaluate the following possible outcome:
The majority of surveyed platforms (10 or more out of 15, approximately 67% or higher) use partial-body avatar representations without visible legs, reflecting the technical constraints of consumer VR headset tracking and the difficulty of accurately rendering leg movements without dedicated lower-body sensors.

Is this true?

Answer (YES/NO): YES